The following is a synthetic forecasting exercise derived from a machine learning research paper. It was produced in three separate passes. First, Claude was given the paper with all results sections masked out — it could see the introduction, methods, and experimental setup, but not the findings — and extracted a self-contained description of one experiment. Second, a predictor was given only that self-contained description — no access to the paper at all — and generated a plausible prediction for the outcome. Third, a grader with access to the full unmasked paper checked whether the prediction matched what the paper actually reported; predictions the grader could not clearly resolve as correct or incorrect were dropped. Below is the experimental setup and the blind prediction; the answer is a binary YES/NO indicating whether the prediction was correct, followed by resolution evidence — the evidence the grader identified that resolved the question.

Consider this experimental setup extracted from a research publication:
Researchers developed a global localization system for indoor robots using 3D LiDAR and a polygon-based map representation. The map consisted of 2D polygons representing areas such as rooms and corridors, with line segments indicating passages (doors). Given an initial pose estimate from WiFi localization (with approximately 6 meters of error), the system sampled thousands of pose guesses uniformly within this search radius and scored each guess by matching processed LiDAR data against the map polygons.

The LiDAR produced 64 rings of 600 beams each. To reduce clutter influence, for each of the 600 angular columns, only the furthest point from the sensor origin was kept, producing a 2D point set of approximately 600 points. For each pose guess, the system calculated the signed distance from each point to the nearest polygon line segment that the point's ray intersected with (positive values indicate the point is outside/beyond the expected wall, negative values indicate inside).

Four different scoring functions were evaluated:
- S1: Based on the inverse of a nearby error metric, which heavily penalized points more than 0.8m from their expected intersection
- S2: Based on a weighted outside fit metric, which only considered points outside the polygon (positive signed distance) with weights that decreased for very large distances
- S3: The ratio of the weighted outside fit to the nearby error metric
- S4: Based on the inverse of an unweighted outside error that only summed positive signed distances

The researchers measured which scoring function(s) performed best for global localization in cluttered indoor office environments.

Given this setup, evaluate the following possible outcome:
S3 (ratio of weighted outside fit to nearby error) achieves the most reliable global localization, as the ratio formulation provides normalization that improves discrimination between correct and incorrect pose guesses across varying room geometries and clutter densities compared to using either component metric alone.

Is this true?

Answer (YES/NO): NO